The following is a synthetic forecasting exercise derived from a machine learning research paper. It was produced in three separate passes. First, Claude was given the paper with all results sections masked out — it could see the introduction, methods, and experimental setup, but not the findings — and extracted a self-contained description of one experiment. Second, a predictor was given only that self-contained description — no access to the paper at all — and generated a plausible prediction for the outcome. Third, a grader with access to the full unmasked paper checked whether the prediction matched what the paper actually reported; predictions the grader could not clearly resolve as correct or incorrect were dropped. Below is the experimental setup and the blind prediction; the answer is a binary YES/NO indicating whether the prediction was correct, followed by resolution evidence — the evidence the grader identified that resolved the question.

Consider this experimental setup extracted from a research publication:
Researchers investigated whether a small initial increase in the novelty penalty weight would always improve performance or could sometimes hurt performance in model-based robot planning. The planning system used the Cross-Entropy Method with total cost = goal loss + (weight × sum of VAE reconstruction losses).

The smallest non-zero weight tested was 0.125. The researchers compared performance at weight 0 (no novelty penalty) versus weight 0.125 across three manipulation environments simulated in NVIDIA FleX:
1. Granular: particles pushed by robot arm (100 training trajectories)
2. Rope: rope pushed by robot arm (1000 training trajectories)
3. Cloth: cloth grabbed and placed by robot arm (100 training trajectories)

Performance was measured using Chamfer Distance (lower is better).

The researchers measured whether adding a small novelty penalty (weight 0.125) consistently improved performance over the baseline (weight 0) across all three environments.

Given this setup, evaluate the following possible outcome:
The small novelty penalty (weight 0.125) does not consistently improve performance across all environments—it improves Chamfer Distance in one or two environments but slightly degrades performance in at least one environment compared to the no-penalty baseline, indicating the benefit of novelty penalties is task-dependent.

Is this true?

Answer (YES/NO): YES